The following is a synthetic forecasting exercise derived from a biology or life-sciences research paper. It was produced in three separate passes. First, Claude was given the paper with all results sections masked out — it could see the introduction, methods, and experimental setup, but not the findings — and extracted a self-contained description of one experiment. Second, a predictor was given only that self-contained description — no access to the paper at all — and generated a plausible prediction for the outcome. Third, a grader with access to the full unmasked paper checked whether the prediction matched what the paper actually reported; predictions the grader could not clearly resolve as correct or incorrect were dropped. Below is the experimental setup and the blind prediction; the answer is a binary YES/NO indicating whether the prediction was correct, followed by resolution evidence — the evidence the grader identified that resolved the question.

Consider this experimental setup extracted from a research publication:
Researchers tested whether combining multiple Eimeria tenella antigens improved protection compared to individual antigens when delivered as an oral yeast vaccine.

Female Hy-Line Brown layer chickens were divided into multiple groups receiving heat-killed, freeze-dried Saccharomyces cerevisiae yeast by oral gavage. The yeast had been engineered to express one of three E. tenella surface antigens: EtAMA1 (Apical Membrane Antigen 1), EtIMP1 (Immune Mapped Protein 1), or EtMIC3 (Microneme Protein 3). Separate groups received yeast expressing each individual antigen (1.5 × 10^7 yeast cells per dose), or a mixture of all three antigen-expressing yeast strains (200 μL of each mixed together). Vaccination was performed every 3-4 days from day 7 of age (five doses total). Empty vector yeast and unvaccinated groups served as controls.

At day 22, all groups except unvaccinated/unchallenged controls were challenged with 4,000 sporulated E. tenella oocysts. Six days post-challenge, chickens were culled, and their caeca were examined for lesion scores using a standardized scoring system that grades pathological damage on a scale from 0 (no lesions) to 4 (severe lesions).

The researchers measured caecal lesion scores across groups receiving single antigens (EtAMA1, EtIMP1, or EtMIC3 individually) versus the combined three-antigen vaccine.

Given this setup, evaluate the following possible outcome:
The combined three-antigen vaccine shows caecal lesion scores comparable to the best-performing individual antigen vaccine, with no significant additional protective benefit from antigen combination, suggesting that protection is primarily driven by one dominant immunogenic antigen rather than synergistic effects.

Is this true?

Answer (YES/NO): NO